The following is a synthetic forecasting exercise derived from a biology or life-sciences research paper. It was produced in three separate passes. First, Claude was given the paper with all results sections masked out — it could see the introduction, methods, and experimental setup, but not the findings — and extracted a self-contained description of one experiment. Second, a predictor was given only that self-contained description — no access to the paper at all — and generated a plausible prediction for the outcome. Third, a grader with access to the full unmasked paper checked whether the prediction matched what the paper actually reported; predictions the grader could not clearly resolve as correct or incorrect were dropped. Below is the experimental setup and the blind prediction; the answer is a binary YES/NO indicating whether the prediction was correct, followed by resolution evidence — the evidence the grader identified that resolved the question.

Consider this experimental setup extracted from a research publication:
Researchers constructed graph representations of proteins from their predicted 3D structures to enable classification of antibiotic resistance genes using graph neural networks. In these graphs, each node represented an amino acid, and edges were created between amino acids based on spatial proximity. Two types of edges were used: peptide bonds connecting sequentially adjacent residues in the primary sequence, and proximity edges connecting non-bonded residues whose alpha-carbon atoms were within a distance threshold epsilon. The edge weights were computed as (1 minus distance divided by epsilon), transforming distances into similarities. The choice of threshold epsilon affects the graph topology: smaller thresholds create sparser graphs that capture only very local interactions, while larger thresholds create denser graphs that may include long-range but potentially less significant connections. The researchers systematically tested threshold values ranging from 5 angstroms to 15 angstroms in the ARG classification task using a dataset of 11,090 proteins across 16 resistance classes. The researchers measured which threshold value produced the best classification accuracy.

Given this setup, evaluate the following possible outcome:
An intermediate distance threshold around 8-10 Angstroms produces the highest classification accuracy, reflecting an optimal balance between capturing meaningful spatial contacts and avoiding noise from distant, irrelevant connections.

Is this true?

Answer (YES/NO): YES